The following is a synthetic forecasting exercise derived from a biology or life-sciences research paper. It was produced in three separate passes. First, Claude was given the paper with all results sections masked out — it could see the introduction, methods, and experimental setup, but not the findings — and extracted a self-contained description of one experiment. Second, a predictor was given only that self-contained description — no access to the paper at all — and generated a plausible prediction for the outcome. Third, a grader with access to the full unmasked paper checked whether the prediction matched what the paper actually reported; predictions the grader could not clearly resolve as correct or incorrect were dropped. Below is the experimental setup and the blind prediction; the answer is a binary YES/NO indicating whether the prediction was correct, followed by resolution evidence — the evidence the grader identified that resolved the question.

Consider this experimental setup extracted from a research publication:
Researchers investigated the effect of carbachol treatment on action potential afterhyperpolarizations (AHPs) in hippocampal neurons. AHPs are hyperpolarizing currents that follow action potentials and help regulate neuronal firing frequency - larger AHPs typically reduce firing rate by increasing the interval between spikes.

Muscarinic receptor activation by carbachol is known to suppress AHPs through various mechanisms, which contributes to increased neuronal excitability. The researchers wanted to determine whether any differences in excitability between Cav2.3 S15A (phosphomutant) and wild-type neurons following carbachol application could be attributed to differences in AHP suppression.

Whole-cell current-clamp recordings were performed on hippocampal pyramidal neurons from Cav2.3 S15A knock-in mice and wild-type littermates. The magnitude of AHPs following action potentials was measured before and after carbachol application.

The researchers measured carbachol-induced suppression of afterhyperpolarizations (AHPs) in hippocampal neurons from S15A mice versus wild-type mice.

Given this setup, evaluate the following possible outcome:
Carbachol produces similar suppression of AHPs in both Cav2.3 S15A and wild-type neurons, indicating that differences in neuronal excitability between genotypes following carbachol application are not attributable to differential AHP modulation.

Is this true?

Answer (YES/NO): YES